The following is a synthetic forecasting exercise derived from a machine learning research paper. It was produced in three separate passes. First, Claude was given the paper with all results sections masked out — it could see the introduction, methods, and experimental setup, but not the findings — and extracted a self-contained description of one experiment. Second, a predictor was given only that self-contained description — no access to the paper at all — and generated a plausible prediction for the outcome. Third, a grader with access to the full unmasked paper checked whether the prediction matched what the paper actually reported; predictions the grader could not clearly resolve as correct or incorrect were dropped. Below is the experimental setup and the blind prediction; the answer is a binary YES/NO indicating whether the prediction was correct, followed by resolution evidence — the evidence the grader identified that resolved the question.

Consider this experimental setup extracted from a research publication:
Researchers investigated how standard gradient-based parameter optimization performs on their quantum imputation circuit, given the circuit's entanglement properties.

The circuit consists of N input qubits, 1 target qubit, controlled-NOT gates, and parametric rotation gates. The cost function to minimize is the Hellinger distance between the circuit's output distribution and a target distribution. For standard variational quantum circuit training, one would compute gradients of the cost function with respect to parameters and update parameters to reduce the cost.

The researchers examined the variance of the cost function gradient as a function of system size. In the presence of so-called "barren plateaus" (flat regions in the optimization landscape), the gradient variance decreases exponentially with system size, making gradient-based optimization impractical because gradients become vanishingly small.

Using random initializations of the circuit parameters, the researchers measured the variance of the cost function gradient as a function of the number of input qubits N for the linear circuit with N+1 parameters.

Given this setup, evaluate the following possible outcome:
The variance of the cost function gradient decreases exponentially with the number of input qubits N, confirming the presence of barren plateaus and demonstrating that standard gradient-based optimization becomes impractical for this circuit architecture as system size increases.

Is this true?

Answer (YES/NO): YES